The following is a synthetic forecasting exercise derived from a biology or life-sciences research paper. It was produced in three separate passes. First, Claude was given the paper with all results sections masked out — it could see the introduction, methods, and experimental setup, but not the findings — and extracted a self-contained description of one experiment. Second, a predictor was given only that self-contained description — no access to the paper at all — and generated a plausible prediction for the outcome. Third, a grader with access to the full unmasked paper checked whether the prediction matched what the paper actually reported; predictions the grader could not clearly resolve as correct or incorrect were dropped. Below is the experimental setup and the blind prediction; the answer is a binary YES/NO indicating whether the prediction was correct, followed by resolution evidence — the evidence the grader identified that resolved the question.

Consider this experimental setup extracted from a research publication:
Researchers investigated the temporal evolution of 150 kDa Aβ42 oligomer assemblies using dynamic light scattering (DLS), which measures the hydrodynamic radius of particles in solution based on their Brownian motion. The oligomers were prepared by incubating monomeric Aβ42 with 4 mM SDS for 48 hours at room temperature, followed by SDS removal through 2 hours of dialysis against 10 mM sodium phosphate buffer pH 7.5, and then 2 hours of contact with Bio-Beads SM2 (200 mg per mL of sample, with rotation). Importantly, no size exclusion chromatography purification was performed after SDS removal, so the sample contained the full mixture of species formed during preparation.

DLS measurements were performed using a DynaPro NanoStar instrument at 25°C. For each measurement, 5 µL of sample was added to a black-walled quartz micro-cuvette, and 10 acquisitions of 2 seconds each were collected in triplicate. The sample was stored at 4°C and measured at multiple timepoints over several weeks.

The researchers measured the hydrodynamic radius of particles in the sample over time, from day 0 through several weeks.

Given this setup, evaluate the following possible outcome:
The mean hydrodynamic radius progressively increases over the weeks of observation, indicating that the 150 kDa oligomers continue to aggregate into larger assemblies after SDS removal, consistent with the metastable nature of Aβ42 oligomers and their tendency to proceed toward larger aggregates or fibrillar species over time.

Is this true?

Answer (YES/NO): YES